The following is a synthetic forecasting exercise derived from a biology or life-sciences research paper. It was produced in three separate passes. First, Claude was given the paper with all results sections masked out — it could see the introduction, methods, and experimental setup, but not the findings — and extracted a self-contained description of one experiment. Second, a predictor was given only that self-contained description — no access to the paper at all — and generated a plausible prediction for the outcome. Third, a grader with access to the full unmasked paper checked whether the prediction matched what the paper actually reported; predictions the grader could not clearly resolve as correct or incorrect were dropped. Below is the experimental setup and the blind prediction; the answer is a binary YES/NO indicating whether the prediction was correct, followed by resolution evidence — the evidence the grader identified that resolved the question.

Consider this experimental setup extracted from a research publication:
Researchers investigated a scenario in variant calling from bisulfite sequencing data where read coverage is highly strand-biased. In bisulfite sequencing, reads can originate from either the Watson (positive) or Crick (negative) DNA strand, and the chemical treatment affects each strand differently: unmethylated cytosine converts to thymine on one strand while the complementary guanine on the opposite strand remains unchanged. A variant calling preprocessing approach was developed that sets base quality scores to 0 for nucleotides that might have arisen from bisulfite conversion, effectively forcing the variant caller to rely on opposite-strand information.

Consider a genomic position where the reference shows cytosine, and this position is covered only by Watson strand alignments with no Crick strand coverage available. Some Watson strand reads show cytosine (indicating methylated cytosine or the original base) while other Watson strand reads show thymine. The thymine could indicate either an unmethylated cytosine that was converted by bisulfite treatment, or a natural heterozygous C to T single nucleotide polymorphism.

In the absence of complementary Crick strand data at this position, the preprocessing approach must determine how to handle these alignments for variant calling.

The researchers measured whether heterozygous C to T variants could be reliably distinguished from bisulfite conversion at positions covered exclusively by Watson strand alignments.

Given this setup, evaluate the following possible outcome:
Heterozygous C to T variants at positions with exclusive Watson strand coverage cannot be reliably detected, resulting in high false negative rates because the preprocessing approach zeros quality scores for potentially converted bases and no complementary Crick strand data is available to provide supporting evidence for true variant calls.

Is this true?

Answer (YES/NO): YES